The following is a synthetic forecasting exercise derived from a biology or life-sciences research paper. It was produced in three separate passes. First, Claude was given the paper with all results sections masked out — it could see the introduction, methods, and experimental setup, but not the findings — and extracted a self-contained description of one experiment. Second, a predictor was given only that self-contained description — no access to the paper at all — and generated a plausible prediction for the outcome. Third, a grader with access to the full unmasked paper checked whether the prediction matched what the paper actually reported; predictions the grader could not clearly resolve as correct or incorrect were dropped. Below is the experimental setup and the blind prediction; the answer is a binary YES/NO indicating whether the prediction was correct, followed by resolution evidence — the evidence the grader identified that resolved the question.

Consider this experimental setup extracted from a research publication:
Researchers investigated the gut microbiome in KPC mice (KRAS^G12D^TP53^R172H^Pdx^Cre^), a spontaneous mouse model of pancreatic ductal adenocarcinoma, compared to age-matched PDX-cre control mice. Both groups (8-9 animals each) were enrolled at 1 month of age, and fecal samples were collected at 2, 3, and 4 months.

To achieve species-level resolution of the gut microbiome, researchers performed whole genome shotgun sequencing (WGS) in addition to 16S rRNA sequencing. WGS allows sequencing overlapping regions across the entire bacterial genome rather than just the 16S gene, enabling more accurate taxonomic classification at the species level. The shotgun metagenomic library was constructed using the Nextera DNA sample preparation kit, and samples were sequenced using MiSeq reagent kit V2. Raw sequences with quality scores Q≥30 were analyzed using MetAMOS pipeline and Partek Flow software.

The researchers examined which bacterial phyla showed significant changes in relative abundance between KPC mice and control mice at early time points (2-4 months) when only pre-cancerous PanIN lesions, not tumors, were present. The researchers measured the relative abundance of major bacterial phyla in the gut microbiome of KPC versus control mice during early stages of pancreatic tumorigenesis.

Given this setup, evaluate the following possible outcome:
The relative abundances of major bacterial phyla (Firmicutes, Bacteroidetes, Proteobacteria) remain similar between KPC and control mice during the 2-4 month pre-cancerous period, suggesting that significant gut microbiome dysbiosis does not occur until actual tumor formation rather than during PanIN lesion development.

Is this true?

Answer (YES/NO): NO